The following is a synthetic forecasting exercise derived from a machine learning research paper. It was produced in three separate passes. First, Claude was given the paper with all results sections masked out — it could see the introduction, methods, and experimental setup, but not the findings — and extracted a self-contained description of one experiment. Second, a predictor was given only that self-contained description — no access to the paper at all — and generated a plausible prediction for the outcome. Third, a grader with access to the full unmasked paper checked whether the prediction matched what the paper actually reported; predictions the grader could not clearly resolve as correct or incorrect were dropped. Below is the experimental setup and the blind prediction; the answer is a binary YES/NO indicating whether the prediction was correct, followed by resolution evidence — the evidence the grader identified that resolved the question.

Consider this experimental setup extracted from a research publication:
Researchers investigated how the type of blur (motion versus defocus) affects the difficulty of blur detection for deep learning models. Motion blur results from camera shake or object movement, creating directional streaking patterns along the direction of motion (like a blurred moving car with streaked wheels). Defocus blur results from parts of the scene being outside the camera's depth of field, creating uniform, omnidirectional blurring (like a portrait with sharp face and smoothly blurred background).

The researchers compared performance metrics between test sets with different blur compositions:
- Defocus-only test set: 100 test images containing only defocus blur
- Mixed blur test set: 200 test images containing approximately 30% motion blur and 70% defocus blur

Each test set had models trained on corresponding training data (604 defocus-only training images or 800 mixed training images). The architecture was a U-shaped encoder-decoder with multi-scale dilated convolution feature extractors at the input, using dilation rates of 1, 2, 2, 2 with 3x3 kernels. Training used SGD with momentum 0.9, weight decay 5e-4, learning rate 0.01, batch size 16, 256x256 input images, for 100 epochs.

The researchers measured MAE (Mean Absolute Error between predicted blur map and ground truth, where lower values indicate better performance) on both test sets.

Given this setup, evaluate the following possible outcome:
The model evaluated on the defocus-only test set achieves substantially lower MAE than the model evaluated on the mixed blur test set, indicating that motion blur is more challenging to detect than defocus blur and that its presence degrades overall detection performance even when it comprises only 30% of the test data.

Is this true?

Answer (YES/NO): NO